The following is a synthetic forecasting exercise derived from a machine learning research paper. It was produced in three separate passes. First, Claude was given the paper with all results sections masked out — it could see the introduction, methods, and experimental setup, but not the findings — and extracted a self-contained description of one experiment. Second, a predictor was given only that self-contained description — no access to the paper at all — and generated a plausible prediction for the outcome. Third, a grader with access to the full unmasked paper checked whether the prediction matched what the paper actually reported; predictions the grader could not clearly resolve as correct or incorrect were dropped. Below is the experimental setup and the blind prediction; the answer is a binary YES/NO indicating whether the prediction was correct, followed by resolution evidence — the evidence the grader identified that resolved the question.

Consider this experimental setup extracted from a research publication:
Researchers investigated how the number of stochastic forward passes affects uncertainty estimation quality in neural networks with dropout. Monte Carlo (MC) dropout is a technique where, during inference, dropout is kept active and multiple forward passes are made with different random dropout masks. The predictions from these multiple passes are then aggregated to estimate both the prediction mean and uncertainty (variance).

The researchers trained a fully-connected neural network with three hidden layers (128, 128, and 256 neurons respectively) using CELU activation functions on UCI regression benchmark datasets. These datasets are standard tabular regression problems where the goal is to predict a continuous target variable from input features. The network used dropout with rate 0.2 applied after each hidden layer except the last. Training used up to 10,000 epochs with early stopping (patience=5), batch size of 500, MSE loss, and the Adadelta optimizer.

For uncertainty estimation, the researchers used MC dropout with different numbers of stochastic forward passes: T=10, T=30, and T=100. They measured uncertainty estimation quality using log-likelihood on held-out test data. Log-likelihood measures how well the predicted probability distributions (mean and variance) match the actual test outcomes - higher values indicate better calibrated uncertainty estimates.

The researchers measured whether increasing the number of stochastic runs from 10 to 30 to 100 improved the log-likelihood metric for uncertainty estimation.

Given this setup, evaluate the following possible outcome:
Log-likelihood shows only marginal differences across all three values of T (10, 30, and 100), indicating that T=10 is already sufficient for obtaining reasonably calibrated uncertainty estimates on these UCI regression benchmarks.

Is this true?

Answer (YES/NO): NO